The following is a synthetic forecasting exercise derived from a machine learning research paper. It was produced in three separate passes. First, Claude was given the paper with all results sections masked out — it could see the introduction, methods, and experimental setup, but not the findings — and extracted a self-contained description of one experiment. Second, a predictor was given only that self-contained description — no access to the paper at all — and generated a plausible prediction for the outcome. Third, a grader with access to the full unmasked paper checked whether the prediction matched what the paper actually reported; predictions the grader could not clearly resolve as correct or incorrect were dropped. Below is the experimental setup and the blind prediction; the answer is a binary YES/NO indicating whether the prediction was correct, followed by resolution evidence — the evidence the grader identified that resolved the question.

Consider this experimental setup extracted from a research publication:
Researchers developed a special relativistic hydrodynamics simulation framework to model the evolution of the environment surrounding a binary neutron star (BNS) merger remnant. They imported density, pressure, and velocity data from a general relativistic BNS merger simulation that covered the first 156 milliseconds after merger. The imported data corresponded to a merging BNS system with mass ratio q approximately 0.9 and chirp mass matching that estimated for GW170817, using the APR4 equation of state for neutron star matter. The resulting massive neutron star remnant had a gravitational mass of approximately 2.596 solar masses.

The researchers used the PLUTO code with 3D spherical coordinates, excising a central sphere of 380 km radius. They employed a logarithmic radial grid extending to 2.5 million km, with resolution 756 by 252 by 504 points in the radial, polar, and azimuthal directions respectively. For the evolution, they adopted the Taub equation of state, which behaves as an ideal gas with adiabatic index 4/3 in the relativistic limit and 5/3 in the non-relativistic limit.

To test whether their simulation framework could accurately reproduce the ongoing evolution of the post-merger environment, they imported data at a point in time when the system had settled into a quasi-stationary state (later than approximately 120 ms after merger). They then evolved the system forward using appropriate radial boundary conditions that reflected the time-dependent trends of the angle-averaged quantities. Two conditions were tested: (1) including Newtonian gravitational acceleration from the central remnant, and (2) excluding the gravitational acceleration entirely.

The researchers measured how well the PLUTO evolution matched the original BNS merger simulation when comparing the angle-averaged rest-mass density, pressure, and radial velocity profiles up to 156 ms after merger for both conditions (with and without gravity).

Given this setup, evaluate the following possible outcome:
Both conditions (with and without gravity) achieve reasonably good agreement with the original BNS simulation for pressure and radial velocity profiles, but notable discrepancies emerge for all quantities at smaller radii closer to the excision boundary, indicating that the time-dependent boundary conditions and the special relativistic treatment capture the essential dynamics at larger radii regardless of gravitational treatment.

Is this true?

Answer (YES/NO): NO